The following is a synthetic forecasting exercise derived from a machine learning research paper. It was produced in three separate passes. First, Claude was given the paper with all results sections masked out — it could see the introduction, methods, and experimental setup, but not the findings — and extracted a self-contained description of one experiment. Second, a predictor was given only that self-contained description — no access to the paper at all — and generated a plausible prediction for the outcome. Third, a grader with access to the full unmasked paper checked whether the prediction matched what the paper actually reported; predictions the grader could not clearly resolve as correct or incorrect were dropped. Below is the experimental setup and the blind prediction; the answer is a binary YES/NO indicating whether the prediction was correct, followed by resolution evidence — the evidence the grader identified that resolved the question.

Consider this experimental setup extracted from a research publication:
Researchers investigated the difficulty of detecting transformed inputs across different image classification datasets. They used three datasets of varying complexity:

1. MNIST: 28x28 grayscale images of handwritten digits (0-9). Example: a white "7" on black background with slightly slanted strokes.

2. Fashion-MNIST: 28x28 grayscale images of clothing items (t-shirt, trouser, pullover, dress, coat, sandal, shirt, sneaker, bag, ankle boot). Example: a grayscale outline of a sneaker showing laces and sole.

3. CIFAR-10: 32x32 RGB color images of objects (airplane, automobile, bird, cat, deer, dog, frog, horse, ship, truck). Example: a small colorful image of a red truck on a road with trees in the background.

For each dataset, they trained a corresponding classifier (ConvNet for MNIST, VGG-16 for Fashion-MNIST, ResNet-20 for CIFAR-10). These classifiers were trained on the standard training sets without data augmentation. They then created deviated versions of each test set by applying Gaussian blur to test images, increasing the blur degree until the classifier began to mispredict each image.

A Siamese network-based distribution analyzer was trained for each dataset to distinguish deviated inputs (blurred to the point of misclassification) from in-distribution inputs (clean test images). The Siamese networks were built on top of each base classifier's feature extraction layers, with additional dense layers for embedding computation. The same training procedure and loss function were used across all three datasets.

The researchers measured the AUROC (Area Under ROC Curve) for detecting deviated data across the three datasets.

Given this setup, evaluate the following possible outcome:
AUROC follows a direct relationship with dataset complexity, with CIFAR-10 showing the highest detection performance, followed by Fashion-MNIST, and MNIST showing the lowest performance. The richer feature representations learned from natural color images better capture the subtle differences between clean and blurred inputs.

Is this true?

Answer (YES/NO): NO